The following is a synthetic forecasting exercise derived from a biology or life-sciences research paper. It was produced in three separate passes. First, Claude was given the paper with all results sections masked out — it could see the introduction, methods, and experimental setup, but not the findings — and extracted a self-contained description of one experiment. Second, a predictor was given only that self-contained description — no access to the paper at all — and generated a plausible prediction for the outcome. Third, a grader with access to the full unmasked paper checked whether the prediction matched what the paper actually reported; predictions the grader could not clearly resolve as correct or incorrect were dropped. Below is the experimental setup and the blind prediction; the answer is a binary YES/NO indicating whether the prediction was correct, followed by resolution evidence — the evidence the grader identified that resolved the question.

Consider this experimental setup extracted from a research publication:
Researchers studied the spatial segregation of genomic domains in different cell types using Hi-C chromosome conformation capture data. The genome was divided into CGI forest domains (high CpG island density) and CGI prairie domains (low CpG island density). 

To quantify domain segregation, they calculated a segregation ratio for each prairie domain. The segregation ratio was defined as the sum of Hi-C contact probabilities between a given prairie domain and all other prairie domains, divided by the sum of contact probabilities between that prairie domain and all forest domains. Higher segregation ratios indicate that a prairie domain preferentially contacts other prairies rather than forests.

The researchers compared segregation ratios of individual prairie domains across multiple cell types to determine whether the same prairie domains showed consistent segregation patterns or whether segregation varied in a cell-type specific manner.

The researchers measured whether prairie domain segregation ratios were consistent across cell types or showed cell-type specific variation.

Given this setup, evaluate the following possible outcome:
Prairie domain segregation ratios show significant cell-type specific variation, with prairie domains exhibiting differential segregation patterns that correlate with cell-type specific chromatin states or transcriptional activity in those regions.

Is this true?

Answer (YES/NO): YES